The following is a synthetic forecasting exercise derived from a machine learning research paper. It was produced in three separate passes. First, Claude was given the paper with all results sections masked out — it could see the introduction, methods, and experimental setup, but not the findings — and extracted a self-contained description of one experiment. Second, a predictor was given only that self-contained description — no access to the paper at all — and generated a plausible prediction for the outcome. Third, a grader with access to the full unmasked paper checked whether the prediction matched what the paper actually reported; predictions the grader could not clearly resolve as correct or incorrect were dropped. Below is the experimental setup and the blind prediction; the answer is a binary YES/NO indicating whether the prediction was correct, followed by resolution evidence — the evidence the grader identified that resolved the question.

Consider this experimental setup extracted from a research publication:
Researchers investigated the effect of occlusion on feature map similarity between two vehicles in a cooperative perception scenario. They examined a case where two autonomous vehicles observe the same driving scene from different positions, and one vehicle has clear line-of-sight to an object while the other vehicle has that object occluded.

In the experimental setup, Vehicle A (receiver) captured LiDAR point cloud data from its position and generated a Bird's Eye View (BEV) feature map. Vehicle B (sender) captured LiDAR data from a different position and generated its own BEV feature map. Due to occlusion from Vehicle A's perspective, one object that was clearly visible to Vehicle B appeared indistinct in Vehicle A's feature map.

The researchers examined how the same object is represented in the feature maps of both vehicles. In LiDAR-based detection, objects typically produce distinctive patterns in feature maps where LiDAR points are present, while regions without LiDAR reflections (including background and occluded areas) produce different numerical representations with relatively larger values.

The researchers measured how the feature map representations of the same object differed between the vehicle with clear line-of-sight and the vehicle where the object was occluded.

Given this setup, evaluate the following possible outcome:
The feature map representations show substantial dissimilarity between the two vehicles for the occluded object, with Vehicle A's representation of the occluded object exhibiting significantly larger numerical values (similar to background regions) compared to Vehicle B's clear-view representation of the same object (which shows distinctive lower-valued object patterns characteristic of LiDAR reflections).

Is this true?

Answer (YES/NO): YES